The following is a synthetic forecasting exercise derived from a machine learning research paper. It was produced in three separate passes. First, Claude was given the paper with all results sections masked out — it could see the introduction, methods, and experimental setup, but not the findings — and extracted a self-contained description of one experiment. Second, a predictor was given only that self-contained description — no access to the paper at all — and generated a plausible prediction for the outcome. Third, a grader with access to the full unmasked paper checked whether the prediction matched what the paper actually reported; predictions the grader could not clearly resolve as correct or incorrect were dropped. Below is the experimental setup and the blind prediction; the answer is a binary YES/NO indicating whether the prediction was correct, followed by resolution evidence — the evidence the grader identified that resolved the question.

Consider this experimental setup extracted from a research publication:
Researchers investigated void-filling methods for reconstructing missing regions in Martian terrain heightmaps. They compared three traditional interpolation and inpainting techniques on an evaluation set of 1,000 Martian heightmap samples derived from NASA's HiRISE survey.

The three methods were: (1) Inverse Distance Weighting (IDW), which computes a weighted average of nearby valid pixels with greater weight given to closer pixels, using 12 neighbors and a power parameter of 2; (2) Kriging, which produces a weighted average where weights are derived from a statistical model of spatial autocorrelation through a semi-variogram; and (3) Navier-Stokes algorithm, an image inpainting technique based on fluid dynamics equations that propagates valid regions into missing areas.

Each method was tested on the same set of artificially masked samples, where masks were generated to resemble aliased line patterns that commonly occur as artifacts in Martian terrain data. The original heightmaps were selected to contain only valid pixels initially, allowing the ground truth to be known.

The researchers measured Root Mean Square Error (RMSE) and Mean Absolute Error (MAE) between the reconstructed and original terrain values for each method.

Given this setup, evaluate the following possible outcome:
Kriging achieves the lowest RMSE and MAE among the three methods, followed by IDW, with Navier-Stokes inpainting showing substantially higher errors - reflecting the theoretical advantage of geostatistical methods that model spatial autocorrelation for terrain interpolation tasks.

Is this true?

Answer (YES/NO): NO